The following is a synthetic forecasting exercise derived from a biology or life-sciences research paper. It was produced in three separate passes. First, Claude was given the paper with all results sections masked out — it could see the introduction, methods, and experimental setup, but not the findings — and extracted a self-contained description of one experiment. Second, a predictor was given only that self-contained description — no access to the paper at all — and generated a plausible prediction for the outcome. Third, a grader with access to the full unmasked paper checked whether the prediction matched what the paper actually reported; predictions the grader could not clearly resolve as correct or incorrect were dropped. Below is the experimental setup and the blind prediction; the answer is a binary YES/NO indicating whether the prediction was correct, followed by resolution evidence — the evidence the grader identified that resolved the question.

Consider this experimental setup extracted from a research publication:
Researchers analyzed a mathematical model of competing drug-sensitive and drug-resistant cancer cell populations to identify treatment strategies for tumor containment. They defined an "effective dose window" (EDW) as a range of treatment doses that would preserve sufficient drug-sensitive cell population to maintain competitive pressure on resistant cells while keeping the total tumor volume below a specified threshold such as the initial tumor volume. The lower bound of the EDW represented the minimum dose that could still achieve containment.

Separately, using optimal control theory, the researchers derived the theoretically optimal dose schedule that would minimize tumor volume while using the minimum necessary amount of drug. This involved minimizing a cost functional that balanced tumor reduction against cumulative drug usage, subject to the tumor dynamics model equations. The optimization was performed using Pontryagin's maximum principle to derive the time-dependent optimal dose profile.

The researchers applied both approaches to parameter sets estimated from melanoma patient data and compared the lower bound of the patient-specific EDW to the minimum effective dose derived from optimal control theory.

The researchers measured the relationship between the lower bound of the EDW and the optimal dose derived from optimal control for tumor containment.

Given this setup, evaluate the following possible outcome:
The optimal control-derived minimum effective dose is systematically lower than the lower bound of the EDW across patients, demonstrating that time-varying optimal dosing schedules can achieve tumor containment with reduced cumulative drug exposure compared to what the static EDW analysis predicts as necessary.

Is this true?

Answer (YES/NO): NO